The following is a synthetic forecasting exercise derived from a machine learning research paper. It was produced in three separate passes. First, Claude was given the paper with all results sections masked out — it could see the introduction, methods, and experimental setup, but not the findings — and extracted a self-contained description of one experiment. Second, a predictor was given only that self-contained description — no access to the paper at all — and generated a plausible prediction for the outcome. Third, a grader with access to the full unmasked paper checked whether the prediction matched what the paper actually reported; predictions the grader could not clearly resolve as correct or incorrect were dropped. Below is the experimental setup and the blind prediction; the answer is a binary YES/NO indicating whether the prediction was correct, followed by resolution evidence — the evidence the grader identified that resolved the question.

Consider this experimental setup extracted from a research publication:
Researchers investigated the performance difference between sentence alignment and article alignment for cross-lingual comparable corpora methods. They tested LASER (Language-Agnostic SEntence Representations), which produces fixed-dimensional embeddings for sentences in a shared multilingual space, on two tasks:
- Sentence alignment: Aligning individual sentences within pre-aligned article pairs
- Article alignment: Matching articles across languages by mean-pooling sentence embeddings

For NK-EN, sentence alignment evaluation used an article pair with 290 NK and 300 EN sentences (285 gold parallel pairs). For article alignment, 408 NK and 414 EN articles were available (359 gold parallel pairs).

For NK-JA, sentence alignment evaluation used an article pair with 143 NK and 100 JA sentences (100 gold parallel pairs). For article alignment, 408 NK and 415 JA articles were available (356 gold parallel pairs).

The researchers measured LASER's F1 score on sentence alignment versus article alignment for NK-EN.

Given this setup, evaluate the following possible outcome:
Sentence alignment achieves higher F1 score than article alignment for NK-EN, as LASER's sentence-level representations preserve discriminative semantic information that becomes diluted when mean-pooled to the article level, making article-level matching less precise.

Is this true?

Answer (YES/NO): YES